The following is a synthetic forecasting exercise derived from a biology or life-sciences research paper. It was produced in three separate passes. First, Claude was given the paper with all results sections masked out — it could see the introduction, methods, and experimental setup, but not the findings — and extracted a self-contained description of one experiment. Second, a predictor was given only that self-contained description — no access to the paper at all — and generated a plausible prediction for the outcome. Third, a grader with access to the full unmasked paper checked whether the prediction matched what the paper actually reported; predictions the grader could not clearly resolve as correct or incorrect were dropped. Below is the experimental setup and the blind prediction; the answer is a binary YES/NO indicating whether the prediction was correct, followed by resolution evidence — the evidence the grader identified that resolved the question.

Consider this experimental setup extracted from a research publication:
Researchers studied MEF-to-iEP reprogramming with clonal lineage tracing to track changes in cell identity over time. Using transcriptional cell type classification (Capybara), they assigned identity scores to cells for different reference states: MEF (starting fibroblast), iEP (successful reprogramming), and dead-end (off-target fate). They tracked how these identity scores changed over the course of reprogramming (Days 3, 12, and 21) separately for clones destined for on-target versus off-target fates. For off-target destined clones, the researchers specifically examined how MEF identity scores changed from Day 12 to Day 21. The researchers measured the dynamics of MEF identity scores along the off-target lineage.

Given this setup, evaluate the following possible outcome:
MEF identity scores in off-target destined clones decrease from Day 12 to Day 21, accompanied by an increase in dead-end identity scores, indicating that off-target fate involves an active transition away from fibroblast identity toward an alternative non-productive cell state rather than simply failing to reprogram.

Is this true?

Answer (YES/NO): YES